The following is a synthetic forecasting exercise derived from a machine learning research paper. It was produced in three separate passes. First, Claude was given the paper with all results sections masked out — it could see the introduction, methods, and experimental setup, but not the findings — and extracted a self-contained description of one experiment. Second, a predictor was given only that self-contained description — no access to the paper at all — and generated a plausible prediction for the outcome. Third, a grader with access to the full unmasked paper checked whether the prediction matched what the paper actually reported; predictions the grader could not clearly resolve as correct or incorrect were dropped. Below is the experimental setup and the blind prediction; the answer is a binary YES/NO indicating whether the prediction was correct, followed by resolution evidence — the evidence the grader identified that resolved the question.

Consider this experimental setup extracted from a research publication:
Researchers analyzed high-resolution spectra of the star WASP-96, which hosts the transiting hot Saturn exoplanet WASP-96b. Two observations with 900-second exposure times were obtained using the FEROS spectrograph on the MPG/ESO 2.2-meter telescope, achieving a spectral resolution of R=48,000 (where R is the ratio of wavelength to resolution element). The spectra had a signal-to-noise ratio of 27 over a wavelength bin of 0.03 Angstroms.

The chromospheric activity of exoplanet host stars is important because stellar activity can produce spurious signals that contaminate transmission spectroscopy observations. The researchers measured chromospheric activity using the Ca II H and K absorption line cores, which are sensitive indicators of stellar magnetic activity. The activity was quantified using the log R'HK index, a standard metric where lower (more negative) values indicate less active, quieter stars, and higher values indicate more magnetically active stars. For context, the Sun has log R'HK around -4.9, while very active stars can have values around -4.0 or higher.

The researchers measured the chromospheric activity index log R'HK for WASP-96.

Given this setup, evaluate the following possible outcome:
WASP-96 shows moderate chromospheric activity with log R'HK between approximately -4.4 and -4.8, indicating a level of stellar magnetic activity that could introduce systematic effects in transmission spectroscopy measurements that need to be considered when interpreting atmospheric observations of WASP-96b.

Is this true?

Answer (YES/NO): NO